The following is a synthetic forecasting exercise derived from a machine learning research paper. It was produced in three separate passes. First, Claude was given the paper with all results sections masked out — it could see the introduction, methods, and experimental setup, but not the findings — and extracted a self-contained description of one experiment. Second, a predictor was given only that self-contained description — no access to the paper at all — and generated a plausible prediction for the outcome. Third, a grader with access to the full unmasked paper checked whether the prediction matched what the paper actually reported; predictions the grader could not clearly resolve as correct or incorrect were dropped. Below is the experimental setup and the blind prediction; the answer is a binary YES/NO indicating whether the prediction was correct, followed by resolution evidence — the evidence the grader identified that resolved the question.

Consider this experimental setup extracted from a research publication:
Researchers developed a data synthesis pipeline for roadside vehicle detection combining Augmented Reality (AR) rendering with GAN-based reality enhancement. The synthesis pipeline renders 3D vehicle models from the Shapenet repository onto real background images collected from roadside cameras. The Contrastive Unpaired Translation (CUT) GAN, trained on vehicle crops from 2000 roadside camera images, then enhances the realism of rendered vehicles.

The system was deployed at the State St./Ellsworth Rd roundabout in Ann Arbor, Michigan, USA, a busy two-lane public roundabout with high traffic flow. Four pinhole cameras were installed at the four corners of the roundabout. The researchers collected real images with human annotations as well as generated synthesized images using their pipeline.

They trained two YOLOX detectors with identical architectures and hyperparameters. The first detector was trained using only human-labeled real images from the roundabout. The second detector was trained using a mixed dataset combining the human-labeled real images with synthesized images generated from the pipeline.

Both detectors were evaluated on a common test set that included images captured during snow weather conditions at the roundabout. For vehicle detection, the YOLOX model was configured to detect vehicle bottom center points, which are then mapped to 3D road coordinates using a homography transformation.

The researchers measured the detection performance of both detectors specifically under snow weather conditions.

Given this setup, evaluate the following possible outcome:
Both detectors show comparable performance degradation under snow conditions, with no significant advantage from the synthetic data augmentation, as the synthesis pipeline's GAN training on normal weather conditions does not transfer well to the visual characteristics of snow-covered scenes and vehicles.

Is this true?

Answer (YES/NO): NO